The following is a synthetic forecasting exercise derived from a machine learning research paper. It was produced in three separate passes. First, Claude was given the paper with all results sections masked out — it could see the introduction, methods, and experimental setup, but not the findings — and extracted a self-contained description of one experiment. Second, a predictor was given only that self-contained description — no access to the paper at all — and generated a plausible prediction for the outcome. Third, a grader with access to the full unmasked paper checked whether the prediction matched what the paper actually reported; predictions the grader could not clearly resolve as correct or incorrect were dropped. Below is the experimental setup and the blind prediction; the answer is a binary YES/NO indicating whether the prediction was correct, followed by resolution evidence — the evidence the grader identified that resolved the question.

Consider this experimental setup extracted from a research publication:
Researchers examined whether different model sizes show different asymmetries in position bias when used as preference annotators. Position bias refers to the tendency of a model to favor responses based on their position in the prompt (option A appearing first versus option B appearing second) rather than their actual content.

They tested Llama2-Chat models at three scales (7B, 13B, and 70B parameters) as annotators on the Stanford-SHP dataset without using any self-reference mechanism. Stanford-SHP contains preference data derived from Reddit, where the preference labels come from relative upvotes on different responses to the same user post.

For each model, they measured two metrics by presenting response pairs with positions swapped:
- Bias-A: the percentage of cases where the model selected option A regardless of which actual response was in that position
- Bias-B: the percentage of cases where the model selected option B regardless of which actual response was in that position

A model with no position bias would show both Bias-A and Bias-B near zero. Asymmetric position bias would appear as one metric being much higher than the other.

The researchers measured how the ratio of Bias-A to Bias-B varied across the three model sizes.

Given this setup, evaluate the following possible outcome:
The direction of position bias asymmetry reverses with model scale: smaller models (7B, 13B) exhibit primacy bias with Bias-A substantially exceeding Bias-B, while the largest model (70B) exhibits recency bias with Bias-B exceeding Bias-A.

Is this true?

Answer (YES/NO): NO